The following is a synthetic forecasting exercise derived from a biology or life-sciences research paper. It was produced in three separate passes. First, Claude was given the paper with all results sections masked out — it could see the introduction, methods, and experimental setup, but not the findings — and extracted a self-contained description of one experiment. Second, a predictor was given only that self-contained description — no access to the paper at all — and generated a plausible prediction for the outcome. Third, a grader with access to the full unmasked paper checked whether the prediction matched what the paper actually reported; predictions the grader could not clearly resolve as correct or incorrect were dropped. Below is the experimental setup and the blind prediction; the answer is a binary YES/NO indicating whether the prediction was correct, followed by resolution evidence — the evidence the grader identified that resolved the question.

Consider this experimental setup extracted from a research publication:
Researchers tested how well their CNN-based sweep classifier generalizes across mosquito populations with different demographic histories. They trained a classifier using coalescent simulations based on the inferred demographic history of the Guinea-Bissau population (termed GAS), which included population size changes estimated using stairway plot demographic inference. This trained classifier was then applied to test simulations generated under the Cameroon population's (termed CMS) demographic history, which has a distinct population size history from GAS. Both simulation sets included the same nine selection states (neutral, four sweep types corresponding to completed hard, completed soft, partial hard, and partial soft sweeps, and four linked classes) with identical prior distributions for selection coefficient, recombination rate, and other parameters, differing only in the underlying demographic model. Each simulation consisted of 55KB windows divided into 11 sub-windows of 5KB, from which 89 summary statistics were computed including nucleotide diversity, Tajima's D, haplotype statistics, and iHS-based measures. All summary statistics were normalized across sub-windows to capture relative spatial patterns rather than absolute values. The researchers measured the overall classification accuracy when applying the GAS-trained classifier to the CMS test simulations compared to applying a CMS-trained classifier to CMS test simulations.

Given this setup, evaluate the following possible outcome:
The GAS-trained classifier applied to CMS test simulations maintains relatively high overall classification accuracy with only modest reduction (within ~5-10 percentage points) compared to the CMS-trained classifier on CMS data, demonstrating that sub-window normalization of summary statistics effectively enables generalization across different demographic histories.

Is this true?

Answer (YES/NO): NO